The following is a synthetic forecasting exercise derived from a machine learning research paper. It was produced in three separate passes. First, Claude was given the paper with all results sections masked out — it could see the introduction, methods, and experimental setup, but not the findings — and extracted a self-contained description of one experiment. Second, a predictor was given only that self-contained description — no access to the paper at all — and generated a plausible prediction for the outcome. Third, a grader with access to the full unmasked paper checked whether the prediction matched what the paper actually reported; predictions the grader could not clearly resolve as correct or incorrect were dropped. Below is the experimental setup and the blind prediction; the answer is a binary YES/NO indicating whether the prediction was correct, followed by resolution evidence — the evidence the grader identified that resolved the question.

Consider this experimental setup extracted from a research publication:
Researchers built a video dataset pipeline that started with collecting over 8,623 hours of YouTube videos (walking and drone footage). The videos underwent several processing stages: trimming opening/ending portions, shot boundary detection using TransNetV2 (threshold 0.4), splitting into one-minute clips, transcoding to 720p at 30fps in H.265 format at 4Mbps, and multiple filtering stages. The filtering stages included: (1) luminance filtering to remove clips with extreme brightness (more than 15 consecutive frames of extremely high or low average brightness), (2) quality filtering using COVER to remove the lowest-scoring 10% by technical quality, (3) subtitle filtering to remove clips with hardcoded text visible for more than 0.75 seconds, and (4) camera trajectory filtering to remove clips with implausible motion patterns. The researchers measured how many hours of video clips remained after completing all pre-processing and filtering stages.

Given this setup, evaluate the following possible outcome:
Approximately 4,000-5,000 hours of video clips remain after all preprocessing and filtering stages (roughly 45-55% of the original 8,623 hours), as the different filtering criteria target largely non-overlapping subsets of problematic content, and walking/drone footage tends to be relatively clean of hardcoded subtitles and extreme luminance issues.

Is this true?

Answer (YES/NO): NO